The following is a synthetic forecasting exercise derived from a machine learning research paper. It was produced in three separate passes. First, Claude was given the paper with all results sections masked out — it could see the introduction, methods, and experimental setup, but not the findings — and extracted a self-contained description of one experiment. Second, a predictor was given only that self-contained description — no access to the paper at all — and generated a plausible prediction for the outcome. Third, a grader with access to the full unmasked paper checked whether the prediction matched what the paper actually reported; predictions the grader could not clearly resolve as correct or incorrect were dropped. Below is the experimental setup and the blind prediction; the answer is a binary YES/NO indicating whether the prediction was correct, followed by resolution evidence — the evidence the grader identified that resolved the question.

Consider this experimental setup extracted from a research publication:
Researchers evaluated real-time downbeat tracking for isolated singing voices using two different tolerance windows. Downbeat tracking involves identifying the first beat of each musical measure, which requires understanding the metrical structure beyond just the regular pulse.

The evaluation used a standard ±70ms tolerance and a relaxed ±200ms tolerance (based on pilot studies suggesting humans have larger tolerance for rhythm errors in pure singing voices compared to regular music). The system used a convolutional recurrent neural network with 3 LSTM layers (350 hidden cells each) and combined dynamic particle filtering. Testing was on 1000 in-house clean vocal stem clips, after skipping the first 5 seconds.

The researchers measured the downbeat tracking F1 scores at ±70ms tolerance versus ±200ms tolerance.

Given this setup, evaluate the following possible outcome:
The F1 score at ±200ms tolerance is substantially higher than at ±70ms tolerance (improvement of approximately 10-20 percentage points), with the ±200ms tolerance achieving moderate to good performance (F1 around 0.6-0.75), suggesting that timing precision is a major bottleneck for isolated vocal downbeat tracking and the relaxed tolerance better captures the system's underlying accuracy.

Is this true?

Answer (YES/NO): NO